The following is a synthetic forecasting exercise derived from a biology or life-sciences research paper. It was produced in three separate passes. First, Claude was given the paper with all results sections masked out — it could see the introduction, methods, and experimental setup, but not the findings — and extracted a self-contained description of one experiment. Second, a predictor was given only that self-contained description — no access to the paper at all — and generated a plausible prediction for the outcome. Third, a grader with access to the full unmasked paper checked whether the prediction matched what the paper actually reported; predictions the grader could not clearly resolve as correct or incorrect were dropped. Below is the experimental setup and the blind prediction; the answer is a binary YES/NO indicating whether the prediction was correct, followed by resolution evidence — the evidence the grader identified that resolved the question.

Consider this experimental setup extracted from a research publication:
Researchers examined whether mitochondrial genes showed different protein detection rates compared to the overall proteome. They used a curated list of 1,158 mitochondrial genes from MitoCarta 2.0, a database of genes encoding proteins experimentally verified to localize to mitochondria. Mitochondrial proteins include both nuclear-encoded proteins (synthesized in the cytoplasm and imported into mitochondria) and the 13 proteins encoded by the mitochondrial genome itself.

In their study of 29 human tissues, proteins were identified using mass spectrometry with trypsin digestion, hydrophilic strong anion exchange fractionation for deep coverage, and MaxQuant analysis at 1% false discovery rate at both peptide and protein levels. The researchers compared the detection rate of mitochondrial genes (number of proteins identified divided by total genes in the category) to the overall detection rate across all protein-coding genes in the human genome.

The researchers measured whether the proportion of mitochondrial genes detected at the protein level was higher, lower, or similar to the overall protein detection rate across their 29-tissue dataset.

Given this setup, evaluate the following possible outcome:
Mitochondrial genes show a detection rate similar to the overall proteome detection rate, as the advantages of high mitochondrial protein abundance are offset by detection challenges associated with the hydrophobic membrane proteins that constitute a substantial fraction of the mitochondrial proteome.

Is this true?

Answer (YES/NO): NO